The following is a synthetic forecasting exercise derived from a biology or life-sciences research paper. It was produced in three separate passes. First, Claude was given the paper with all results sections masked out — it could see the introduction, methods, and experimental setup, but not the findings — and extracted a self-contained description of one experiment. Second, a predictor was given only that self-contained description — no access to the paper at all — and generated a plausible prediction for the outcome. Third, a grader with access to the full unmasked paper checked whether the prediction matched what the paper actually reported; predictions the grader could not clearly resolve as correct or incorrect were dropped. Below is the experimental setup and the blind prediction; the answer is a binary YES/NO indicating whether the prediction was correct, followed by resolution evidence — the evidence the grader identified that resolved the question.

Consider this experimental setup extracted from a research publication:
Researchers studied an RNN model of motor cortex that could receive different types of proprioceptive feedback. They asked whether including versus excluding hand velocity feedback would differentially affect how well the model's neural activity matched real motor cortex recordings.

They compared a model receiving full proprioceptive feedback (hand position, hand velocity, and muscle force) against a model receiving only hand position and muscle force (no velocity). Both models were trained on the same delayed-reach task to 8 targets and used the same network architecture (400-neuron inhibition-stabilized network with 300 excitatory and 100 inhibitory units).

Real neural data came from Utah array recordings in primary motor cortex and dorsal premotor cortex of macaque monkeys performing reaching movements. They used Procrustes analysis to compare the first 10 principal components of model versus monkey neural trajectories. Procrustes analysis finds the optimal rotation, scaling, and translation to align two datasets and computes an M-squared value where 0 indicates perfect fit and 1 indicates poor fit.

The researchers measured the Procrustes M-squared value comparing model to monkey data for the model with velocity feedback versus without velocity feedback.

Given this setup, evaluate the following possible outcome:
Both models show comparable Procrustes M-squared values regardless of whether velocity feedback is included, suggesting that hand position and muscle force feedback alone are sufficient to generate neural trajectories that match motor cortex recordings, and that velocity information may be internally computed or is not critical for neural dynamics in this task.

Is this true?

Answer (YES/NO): NO